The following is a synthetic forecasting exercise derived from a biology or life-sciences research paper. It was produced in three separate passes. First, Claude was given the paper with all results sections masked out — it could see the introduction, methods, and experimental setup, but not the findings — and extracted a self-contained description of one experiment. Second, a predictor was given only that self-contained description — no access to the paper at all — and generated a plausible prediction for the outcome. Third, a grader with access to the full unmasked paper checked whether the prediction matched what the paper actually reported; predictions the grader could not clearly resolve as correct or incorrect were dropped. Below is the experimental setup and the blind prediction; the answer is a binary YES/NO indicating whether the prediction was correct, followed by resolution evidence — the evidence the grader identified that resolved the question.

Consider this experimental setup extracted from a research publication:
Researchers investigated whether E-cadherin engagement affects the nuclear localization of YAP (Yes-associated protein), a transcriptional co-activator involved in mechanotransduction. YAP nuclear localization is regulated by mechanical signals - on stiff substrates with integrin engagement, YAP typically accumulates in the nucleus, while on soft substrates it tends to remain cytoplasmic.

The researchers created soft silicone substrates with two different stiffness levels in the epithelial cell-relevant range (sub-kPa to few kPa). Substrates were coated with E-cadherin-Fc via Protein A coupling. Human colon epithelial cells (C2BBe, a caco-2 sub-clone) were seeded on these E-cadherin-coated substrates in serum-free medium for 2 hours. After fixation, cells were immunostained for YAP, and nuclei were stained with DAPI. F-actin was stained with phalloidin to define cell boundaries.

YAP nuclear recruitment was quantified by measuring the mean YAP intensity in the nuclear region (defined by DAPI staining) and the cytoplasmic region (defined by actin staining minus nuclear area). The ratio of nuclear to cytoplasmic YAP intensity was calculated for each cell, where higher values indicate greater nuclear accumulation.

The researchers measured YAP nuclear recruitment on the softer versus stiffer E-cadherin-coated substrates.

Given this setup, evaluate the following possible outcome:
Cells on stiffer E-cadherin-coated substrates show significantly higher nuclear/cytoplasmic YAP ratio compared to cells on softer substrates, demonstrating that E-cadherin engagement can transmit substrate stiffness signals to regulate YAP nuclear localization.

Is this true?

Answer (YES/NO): NO